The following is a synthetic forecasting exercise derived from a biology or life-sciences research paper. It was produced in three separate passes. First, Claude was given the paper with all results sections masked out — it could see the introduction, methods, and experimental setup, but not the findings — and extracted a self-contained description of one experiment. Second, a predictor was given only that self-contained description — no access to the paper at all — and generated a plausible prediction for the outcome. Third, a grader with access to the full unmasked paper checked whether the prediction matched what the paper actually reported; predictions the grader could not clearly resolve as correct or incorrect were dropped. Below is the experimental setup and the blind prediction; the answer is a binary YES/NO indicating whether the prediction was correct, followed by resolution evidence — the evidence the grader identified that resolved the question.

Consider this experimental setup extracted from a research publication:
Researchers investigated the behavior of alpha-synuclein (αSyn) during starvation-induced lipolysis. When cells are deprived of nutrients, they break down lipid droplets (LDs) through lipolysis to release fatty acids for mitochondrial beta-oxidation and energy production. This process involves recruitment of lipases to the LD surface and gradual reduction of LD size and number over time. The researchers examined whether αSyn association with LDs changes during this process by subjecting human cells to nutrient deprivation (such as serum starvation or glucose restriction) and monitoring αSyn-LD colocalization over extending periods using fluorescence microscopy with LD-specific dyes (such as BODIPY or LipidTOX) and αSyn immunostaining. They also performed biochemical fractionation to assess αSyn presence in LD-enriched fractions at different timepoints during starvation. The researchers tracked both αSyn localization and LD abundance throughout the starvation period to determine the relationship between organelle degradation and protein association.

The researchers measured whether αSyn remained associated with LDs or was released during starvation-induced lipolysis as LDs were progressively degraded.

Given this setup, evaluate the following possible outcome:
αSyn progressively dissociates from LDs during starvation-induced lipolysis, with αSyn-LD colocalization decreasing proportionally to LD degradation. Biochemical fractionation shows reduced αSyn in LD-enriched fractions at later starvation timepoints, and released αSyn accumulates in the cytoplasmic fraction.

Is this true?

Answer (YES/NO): NO